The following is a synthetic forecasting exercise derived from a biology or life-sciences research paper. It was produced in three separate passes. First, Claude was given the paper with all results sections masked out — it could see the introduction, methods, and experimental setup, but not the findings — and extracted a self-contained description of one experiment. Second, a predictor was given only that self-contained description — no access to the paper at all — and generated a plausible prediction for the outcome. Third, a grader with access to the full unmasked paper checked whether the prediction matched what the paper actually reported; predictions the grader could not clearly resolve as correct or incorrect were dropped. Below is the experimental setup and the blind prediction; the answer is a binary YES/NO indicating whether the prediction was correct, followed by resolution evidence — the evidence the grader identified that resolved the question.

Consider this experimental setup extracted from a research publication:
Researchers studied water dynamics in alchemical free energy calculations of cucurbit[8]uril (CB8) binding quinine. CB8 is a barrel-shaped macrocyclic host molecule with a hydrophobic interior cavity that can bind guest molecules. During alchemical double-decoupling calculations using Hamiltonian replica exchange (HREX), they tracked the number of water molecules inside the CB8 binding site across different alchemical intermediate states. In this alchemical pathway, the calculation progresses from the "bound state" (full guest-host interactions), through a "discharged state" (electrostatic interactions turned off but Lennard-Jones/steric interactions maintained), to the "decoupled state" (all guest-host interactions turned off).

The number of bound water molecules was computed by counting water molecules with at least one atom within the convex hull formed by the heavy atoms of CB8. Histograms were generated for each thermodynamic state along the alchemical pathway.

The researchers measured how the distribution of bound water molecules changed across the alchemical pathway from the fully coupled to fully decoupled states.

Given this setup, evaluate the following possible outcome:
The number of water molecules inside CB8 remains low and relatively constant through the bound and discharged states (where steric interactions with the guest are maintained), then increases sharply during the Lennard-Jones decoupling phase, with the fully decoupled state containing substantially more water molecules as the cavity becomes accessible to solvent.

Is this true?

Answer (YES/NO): YES